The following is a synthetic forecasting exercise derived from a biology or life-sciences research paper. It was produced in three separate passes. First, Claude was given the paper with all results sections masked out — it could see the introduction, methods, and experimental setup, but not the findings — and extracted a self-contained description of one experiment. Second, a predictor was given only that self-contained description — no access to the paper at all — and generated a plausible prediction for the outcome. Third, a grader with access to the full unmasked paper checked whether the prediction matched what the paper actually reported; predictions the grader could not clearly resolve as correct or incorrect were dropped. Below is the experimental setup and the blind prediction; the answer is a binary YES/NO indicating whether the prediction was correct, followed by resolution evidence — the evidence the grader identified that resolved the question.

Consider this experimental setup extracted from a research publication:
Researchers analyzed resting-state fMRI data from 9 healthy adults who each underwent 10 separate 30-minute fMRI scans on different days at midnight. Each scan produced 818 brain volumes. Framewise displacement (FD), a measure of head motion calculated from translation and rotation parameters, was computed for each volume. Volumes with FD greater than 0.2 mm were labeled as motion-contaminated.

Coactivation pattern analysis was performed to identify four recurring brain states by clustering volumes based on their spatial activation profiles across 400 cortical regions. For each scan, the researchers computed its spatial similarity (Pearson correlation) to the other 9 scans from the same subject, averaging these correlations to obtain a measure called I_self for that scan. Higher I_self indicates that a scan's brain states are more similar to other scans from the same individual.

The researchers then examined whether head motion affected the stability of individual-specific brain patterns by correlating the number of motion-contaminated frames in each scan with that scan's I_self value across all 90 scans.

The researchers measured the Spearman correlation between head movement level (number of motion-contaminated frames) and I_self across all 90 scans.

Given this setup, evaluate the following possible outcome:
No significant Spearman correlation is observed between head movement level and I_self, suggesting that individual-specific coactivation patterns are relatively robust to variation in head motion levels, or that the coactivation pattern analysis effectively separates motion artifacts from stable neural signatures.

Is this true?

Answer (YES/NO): NO